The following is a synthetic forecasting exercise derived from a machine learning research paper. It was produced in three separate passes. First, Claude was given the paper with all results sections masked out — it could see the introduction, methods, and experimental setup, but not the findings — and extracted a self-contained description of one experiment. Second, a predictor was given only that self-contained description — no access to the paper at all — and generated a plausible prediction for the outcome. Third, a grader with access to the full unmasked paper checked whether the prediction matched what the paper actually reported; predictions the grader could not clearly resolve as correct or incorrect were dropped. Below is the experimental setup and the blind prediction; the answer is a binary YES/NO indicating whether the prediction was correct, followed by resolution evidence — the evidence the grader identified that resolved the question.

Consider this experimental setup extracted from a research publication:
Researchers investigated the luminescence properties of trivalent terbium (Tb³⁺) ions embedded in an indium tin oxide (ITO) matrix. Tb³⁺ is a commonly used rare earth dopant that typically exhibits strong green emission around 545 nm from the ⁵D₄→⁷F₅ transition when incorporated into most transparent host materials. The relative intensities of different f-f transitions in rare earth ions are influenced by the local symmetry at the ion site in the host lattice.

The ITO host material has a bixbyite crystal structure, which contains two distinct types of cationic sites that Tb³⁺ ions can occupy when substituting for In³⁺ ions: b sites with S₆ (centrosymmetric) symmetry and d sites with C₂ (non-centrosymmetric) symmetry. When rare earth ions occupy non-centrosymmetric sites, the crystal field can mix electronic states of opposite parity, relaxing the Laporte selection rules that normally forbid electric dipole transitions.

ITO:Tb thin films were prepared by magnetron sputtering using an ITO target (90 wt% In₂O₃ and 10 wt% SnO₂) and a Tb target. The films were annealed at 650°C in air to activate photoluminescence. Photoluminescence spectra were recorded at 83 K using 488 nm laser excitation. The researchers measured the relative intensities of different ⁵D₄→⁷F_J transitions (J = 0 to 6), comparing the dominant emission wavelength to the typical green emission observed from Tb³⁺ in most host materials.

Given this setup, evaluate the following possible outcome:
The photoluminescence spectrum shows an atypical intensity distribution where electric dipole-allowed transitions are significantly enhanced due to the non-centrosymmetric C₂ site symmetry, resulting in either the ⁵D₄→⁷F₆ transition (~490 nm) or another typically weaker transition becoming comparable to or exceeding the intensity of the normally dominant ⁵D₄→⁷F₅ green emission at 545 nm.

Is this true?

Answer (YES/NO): YES